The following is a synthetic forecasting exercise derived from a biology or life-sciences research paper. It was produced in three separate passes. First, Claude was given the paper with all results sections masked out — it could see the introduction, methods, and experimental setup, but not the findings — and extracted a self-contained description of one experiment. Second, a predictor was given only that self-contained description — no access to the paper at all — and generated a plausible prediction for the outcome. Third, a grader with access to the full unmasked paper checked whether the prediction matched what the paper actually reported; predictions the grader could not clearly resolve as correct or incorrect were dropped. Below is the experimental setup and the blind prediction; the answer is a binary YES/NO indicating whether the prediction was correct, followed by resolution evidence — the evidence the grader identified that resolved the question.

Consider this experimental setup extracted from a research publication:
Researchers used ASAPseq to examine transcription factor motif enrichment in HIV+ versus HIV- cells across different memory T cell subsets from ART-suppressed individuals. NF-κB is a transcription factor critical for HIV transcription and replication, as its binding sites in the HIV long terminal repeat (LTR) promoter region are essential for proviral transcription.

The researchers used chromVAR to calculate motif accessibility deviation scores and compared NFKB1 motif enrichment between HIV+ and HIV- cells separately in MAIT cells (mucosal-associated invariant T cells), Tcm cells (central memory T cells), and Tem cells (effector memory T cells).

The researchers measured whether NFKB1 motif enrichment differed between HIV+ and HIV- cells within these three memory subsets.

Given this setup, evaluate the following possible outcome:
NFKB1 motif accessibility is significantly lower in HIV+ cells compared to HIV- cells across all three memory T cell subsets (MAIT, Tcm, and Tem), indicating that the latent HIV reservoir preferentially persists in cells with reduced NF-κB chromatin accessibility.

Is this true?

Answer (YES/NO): NO